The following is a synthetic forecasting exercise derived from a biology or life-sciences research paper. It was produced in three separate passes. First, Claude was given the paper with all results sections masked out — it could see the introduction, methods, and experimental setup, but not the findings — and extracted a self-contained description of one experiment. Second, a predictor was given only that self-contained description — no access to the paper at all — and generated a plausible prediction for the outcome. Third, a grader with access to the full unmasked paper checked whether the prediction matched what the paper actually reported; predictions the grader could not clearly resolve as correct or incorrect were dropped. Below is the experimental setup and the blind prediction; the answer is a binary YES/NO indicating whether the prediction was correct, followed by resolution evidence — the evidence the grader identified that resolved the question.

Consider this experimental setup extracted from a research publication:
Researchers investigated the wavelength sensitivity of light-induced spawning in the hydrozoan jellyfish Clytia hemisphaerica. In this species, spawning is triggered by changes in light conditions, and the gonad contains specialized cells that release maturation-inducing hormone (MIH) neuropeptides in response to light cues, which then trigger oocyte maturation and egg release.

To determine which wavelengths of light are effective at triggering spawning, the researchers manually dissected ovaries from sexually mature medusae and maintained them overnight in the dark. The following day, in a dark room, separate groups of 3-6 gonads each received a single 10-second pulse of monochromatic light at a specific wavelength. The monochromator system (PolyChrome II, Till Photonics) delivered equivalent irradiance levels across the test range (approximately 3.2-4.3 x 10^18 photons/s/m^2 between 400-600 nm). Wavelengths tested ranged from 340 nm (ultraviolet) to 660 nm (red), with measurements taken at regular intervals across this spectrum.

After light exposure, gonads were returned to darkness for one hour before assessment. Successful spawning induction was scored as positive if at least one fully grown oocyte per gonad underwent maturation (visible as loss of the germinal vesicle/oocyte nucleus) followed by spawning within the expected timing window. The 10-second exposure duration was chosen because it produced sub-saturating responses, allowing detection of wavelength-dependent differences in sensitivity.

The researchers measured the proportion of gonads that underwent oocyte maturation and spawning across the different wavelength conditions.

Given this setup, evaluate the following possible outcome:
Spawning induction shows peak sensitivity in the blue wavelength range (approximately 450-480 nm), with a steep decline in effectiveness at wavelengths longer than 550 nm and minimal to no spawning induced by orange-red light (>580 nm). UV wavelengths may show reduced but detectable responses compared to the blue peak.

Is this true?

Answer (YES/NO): NO